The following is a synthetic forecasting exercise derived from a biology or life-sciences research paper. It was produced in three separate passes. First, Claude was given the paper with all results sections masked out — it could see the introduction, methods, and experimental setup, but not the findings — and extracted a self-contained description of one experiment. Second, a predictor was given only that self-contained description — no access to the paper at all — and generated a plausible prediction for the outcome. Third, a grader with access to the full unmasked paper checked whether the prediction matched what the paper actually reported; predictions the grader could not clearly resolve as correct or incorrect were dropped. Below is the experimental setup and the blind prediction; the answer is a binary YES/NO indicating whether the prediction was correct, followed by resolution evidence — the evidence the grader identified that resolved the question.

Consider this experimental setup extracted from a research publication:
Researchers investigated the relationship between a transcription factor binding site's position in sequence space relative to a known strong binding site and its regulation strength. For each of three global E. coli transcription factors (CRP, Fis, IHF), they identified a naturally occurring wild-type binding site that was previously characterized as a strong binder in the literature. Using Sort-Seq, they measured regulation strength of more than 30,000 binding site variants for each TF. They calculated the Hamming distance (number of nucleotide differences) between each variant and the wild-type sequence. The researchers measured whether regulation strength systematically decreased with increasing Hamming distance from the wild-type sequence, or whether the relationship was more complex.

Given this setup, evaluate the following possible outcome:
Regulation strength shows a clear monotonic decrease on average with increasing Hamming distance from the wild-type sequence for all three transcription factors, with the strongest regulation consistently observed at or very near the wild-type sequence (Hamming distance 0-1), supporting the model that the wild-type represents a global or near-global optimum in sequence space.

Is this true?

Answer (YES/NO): NO